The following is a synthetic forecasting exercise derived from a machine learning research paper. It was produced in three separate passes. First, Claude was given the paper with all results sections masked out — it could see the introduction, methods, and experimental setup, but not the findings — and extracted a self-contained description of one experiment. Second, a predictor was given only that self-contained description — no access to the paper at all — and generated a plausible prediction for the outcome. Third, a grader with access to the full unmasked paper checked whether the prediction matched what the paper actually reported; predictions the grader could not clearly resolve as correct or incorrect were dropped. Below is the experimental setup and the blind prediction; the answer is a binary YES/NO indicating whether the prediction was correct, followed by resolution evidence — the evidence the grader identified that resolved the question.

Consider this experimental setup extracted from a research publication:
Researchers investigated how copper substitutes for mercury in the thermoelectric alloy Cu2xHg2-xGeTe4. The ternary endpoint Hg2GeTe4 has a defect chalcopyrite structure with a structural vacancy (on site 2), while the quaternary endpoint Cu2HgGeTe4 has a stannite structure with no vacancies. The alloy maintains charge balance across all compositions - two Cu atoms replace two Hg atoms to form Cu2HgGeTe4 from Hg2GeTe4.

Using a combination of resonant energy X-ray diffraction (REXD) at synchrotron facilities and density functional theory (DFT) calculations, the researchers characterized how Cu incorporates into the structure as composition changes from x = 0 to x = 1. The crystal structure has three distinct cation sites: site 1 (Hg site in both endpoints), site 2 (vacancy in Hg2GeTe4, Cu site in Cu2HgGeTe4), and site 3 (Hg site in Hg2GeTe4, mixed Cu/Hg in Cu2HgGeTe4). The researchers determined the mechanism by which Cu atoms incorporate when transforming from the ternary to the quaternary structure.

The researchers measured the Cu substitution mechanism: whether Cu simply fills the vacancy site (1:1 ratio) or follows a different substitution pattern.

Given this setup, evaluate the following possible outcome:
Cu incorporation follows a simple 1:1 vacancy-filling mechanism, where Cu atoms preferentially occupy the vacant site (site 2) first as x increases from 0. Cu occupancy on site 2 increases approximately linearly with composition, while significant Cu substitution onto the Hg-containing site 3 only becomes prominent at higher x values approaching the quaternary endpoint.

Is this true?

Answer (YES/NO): NO